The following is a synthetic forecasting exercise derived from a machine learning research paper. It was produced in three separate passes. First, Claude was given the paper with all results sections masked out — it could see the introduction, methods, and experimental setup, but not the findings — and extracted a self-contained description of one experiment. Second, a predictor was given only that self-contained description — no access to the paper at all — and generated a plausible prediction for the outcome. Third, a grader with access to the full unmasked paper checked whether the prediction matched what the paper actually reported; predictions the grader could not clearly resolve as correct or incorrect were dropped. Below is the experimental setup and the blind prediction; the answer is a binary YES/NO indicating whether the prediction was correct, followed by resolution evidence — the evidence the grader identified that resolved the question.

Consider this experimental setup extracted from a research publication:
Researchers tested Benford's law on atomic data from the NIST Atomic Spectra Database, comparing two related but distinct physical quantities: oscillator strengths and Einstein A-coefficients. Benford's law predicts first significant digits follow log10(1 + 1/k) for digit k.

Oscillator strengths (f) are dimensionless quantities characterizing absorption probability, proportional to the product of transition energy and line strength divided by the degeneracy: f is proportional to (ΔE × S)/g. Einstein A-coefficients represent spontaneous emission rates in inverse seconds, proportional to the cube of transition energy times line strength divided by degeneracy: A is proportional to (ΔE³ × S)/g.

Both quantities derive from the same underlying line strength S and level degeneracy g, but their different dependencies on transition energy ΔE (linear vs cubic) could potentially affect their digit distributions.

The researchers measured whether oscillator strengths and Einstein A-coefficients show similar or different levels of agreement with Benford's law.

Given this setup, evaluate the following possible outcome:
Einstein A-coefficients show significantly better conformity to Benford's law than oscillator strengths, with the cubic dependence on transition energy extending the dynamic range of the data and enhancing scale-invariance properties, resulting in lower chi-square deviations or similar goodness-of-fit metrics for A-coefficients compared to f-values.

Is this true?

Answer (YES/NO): NO